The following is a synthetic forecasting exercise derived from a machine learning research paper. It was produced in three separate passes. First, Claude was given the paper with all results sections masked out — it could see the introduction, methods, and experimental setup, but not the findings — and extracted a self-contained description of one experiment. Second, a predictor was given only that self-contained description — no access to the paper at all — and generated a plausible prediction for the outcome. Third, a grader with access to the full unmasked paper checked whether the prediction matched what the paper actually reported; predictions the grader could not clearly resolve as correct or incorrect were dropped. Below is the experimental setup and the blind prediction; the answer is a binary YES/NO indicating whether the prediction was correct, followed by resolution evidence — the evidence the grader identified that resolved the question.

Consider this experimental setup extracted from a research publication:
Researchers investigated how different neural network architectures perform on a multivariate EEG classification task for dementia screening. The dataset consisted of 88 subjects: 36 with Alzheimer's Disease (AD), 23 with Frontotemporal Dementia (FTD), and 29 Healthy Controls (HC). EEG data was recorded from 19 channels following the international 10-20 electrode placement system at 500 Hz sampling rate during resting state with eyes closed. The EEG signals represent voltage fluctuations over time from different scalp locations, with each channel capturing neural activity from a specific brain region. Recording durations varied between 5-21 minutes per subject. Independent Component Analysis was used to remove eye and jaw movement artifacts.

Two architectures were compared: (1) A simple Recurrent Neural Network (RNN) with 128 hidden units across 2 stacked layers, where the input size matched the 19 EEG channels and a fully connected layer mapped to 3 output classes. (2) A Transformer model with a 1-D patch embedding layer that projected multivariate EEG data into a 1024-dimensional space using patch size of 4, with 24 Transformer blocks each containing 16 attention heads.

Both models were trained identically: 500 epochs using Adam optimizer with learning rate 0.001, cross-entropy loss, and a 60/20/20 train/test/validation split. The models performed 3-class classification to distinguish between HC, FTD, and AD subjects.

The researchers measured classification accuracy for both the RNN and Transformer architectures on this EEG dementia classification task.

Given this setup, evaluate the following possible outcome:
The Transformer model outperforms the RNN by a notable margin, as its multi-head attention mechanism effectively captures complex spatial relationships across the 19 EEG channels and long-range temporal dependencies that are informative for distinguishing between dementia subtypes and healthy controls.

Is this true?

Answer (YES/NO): YES